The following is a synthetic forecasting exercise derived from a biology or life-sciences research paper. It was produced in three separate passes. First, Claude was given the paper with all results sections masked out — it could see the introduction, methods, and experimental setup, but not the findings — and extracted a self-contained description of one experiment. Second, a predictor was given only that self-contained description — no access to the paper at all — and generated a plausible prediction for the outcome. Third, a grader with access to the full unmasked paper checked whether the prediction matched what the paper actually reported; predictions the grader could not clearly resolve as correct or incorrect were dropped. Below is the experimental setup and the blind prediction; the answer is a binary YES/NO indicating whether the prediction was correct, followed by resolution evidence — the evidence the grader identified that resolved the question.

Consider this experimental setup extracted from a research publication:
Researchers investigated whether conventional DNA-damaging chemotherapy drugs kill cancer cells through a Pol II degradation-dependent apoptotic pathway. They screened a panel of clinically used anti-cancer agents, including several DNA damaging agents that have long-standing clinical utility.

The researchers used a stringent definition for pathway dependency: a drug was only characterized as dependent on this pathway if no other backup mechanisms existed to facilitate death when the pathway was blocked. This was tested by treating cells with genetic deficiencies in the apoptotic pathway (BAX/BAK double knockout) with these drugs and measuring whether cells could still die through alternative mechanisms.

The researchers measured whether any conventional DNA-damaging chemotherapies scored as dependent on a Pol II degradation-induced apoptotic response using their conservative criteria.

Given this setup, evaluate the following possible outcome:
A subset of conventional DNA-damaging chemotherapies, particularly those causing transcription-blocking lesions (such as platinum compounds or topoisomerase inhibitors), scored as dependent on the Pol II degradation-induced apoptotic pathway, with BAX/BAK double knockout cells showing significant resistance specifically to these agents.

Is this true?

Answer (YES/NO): NO